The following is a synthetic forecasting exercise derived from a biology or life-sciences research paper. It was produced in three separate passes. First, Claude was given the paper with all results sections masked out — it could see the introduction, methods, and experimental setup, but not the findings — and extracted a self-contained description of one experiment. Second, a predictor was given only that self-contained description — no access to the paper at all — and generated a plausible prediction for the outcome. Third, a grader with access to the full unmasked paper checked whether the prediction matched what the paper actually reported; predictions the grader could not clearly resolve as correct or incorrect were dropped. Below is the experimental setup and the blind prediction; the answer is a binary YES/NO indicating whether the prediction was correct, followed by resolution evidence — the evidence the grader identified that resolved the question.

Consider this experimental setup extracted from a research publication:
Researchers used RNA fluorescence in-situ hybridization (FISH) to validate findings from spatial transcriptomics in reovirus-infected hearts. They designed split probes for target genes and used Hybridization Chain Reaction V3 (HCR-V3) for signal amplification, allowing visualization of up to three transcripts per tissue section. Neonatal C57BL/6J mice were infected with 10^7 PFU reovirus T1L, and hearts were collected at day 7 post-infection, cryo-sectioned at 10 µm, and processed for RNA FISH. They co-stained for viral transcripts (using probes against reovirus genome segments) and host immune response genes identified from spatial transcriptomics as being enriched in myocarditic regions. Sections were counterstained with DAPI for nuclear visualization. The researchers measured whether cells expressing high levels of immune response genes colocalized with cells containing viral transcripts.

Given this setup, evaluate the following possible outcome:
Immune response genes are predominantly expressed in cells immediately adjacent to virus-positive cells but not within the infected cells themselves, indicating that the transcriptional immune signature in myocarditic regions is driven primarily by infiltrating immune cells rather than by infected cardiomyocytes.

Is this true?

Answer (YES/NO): NO